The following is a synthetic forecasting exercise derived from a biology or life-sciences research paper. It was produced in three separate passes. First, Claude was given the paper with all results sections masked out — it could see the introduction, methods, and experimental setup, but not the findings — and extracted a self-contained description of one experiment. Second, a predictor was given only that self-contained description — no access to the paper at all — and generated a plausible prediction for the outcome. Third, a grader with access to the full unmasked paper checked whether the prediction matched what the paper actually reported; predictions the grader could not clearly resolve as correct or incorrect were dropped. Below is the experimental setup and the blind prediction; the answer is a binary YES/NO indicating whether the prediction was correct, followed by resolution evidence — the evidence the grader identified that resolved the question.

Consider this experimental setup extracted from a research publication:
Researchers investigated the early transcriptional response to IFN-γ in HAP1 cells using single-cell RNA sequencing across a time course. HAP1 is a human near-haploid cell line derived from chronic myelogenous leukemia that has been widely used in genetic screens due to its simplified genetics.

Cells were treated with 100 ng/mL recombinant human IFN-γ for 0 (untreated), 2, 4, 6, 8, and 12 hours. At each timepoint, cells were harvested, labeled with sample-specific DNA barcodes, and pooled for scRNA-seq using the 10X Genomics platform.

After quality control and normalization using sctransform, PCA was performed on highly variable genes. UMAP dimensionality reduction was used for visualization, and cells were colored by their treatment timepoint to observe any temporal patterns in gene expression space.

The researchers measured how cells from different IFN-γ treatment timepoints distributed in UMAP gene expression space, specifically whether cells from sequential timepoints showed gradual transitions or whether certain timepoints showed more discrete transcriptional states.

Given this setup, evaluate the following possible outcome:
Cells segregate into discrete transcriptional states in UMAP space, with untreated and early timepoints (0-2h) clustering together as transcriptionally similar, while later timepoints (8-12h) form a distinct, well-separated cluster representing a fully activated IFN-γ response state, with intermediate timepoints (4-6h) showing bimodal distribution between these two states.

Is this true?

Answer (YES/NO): NO